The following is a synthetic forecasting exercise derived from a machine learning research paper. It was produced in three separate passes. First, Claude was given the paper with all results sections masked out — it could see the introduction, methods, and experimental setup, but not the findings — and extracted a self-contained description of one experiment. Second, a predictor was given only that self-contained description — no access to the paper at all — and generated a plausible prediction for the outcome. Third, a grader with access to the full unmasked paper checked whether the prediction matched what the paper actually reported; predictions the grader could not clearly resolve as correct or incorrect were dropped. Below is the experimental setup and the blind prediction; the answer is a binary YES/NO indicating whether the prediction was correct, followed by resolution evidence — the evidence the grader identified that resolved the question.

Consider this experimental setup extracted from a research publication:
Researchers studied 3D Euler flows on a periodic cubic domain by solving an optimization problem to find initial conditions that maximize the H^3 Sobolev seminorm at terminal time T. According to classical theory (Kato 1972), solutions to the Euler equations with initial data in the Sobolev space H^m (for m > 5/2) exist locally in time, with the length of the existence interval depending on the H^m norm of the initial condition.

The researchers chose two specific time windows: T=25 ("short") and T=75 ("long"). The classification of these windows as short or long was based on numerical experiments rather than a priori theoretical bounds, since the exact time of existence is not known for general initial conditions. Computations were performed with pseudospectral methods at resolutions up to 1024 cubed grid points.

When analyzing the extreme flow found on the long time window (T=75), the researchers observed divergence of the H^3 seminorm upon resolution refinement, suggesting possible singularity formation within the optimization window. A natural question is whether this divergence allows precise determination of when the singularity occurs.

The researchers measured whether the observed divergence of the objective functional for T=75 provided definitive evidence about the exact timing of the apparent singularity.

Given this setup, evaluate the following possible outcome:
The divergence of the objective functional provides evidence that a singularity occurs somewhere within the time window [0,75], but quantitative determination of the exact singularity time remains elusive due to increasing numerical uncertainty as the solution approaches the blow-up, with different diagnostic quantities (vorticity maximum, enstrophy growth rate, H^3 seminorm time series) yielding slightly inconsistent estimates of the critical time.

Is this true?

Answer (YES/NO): NO